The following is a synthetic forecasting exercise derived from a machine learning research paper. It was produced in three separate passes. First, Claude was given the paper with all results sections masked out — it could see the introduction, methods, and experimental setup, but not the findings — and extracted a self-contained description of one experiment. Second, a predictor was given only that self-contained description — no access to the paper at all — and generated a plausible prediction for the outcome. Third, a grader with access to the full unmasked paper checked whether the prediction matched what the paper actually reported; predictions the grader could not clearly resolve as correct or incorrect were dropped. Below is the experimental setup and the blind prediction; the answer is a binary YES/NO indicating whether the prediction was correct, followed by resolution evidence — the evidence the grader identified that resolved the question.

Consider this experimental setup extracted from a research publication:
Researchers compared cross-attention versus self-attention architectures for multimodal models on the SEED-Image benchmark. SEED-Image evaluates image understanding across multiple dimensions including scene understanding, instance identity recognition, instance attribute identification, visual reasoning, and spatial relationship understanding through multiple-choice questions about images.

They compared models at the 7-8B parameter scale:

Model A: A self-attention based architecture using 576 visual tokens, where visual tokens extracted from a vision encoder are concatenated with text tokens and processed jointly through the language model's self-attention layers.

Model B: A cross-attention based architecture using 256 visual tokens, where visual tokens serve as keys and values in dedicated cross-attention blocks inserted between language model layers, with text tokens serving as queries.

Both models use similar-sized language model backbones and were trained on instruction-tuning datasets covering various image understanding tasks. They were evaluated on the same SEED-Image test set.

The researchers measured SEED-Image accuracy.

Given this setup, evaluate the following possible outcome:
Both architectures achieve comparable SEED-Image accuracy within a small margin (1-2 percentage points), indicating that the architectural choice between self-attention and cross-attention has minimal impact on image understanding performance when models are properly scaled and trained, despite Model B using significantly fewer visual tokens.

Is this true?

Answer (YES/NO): YES